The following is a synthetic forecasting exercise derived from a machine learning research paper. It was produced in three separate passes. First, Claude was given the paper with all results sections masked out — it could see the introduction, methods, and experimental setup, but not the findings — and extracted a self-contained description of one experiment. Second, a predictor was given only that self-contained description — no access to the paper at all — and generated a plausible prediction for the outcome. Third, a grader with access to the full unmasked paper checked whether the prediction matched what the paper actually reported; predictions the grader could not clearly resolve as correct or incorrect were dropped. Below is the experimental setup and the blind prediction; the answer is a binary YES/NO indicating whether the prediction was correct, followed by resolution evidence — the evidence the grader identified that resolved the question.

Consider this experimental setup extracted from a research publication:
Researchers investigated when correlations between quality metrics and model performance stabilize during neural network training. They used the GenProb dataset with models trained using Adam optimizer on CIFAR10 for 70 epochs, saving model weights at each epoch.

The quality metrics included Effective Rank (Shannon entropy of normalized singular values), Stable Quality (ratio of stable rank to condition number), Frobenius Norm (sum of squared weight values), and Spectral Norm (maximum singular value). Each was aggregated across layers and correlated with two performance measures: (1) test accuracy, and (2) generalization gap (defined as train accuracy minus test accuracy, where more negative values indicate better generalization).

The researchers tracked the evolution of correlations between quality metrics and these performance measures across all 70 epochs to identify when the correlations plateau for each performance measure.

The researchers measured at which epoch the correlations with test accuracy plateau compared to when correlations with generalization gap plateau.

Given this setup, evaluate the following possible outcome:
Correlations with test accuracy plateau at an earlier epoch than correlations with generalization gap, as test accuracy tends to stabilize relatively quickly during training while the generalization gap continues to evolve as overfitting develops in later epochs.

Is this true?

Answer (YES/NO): YES